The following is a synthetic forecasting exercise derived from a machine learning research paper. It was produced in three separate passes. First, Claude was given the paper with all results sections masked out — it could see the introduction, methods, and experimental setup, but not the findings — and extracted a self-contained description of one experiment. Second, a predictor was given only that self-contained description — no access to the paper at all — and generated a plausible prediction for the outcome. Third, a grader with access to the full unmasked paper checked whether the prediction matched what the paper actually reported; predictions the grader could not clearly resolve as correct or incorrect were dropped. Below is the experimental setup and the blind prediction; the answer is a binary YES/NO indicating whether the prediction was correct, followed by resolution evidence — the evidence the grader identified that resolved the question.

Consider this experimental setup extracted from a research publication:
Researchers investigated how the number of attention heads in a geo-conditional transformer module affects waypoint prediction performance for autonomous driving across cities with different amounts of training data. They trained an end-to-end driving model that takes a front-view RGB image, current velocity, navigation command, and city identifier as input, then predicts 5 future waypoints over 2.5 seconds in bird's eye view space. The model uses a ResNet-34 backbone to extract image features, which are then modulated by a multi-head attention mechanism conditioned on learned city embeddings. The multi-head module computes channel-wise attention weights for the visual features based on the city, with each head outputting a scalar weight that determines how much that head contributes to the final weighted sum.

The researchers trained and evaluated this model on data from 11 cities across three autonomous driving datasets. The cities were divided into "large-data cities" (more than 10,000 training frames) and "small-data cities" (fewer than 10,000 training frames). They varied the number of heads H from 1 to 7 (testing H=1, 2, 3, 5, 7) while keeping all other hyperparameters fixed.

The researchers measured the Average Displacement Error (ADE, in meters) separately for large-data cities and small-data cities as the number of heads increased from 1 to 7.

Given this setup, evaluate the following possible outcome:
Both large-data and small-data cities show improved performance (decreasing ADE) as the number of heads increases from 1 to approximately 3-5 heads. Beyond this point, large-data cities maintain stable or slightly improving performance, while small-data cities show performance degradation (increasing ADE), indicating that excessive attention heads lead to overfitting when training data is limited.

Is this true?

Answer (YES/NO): NO